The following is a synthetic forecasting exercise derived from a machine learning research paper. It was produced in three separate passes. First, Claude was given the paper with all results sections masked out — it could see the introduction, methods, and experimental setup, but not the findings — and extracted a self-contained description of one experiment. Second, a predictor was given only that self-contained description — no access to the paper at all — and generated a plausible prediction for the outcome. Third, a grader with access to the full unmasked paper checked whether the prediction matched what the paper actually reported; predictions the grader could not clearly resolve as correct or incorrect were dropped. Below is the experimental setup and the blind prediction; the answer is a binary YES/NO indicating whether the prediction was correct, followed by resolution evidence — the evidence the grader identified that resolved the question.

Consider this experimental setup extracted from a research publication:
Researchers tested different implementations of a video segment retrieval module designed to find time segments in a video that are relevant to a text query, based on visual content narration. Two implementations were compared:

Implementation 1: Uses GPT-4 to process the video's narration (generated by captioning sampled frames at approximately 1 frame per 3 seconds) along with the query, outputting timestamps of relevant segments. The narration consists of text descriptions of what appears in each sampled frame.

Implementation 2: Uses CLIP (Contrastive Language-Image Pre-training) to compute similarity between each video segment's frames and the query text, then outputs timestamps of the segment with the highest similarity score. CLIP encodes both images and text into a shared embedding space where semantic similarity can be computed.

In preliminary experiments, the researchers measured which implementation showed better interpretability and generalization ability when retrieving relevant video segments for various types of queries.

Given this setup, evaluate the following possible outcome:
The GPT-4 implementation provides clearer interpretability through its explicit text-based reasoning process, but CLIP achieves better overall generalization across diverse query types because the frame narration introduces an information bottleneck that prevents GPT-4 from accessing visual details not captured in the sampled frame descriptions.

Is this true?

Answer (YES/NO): NO